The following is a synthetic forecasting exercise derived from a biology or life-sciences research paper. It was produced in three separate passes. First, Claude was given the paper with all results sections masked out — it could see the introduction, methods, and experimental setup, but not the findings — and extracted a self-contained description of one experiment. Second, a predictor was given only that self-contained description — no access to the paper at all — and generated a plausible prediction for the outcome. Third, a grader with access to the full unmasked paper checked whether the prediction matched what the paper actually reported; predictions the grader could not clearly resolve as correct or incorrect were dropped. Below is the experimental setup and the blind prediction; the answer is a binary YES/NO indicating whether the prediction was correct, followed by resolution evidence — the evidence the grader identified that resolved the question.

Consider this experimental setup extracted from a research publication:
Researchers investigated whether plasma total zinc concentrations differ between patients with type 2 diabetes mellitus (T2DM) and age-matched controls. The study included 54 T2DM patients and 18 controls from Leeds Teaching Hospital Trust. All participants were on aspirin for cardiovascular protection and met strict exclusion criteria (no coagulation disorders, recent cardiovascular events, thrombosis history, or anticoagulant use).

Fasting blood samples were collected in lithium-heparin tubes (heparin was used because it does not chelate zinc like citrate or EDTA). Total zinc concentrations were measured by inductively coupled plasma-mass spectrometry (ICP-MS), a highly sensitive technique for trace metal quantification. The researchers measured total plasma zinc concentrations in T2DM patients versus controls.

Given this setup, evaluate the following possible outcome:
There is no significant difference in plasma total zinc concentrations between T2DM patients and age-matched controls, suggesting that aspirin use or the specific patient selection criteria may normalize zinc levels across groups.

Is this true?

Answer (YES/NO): YES